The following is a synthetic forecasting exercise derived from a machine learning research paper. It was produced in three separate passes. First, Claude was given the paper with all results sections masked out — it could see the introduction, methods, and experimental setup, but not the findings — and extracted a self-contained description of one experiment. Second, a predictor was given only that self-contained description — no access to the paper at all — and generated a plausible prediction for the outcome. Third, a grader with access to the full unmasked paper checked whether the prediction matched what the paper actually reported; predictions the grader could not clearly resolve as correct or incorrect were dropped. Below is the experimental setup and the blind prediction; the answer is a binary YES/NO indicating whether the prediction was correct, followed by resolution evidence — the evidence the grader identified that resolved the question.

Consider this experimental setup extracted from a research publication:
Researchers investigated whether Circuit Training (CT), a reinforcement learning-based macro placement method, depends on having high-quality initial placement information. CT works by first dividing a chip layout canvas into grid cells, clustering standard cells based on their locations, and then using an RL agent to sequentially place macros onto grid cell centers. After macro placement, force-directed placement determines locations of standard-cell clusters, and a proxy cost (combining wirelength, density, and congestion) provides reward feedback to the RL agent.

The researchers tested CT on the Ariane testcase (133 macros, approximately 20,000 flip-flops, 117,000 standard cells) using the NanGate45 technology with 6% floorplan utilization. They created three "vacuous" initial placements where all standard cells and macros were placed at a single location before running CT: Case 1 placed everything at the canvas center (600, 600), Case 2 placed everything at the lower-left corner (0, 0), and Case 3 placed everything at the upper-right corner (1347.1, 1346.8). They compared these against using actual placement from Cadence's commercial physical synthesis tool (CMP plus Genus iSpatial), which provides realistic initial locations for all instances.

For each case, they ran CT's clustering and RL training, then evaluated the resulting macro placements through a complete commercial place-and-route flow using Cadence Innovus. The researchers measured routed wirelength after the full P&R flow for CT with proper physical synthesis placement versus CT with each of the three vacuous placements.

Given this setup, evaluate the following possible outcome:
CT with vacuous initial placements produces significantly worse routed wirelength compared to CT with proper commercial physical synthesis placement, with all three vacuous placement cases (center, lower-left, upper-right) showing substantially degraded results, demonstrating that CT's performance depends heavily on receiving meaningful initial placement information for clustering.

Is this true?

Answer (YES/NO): YES